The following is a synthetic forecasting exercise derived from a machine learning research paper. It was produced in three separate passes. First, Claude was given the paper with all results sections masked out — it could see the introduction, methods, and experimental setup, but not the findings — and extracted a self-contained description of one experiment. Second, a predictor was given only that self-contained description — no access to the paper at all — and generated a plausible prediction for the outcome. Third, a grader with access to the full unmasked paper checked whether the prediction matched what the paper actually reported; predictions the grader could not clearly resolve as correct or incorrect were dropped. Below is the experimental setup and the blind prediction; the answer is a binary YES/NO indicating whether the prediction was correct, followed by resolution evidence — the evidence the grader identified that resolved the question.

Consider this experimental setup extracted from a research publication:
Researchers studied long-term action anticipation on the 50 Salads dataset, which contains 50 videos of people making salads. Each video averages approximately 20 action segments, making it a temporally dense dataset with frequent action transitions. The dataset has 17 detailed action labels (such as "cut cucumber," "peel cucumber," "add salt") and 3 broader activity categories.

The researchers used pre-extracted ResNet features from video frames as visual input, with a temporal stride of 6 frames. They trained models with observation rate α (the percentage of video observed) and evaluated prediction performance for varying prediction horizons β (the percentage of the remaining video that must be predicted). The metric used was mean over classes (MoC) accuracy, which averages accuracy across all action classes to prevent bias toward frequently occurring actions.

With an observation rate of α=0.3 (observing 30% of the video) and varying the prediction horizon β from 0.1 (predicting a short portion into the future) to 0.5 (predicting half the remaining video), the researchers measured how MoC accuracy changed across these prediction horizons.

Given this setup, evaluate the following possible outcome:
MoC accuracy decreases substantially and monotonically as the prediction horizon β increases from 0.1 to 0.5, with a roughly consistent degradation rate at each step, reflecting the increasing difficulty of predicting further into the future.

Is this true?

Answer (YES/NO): NO